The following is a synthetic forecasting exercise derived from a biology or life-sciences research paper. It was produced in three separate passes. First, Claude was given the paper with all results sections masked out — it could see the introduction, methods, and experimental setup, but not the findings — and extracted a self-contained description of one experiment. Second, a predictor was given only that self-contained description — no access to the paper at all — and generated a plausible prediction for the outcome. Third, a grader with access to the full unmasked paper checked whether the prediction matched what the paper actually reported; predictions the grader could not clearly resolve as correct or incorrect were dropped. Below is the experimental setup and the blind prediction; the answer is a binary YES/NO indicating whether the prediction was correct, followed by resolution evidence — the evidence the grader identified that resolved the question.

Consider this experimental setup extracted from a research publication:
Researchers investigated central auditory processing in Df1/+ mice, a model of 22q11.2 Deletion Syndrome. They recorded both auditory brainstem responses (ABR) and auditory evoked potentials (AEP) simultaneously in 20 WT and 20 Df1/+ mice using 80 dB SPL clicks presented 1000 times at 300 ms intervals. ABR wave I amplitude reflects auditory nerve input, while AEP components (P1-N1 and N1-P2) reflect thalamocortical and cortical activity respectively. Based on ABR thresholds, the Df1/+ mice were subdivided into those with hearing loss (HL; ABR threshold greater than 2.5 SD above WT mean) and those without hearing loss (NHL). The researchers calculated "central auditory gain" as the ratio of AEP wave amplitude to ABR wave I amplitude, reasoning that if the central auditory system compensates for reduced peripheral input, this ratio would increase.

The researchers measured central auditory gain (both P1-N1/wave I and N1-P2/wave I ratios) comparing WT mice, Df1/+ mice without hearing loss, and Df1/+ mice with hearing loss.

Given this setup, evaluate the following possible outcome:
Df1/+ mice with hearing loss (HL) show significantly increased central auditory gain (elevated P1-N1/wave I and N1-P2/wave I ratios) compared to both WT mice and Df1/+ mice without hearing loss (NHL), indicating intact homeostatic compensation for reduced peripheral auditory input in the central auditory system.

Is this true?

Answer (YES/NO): YES